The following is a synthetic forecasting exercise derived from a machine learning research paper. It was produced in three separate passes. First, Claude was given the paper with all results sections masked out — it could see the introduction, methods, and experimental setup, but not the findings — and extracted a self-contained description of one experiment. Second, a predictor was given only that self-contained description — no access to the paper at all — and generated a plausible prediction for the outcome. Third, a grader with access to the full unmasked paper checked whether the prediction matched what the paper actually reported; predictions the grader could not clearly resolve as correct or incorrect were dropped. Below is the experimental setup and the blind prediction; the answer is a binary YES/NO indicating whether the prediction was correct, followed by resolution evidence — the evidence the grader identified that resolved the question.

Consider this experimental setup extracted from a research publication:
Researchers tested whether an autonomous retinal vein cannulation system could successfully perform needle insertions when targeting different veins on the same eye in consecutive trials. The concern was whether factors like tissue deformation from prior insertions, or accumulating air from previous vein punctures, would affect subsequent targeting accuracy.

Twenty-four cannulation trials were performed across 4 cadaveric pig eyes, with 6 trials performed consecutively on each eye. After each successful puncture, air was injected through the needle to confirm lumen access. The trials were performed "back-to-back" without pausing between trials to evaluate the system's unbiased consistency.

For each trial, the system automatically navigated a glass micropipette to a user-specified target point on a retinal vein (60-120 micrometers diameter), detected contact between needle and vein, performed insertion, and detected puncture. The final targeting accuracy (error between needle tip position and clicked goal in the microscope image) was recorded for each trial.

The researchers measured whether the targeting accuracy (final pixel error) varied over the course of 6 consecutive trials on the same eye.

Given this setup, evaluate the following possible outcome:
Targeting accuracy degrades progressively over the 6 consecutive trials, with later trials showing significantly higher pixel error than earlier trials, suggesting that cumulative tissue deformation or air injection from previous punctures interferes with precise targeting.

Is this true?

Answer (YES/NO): NO